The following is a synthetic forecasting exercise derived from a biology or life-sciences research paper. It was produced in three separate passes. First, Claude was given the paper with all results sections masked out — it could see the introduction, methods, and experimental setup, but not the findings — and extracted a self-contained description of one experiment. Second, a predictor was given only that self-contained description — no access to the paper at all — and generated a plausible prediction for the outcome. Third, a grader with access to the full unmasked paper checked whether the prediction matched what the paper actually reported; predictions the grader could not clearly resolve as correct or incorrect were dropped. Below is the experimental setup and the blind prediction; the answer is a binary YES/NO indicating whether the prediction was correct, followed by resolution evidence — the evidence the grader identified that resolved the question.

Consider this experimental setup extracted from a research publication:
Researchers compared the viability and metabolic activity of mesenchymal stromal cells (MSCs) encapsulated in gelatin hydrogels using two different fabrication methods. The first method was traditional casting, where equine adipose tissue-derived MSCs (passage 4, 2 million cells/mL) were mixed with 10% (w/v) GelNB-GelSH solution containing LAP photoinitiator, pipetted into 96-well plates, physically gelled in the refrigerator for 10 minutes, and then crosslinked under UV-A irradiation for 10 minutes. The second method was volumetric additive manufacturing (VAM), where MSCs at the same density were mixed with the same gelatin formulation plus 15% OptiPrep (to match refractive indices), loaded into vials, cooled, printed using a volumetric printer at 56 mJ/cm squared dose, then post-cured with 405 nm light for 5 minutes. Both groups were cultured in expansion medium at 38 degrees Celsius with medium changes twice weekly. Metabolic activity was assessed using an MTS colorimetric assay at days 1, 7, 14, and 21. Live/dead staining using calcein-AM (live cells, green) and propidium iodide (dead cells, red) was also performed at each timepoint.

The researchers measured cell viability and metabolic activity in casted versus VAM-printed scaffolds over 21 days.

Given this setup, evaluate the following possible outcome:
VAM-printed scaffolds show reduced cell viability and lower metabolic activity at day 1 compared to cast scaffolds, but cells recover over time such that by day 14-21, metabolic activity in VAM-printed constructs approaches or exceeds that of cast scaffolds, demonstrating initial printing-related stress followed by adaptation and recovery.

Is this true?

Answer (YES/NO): NO